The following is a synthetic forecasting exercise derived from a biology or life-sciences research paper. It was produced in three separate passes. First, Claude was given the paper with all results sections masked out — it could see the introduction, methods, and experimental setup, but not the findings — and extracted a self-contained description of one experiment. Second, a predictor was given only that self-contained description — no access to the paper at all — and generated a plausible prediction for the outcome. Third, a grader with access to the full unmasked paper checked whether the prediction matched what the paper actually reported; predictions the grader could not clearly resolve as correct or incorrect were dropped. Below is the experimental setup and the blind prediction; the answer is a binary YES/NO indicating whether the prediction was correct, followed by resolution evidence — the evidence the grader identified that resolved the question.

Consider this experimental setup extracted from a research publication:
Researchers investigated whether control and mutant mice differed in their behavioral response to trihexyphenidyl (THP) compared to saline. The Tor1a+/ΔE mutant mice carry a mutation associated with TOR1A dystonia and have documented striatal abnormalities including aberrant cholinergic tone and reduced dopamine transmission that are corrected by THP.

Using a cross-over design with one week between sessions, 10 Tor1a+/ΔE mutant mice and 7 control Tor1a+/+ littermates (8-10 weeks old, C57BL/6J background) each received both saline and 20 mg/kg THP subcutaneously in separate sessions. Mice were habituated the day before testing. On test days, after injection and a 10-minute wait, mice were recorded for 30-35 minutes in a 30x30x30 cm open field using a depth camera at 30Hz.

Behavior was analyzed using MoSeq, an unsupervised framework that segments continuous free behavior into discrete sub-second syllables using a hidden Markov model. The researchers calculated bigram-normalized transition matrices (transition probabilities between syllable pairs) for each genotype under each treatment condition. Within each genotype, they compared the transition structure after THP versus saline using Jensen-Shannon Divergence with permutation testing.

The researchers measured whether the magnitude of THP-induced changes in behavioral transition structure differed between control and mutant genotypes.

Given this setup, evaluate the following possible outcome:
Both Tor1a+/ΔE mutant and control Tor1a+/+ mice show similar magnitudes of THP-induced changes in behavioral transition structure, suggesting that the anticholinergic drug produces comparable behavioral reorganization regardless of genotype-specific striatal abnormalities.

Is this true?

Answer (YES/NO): YES